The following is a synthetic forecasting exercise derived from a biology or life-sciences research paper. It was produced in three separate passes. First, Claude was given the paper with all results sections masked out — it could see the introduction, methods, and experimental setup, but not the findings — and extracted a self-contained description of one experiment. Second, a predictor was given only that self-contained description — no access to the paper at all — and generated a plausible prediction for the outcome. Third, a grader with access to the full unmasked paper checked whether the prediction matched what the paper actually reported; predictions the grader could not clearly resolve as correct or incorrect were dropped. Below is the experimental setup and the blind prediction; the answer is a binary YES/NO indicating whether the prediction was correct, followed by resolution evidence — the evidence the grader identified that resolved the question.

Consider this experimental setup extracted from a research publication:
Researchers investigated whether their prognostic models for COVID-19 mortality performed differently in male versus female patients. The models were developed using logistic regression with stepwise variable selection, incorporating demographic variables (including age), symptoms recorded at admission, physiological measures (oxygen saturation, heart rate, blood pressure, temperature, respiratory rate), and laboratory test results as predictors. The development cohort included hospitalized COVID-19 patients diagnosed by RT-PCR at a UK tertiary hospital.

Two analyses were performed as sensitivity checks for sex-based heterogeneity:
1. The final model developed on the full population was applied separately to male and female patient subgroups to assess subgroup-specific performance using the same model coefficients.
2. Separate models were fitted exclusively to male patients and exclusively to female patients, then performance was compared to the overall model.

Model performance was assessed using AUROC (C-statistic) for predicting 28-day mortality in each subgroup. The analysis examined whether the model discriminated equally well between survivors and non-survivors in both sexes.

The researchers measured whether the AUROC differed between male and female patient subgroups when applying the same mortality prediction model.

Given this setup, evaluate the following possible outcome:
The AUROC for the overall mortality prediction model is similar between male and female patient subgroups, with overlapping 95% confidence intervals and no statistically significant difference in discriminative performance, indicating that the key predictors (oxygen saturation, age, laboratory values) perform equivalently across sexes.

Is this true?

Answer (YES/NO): YES